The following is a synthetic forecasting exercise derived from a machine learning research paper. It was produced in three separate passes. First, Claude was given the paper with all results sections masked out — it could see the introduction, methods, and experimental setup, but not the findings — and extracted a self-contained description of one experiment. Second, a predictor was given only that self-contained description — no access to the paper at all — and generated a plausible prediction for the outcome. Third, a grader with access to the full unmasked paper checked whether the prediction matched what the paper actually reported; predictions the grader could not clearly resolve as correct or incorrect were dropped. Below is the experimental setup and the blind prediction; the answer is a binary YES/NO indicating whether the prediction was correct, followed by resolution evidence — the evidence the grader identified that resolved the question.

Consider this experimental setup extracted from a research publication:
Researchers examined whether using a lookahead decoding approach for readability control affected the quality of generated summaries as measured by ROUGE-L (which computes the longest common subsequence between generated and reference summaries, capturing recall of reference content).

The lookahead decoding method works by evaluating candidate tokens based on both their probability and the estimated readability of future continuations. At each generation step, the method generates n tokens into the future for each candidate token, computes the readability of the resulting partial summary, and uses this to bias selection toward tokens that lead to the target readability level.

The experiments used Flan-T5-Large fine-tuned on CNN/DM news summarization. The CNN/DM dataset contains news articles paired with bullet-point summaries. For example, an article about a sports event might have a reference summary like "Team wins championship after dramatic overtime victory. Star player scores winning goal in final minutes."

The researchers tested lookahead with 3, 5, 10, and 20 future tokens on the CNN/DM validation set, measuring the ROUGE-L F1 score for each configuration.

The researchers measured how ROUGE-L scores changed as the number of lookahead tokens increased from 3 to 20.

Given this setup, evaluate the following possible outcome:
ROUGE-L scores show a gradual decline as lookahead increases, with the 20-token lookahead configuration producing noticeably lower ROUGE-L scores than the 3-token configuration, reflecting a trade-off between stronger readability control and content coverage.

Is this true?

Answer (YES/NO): NO